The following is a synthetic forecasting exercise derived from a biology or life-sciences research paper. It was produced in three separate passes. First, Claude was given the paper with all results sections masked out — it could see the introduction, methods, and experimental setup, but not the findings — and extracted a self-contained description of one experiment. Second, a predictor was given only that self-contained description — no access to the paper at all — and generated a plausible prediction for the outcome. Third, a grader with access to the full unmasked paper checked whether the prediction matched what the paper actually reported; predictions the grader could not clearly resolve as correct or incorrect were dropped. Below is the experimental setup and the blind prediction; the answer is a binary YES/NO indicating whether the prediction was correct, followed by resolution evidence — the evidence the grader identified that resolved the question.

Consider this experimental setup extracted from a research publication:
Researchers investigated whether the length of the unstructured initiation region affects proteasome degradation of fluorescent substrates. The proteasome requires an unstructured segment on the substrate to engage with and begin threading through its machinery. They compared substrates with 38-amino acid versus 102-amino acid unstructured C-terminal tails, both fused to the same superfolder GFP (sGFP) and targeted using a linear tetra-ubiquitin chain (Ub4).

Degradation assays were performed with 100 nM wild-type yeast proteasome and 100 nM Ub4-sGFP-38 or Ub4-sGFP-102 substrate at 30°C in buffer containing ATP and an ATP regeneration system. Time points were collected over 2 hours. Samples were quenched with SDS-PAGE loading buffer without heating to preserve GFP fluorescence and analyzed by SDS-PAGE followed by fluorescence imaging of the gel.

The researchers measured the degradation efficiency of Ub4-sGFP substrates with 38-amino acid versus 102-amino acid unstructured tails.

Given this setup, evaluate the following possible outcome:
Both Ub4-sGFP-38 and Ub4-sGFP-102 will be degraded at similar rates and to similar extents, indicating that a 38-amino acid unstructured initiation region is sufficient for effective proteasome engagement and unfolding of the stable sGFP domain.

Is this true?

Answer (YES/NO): NO